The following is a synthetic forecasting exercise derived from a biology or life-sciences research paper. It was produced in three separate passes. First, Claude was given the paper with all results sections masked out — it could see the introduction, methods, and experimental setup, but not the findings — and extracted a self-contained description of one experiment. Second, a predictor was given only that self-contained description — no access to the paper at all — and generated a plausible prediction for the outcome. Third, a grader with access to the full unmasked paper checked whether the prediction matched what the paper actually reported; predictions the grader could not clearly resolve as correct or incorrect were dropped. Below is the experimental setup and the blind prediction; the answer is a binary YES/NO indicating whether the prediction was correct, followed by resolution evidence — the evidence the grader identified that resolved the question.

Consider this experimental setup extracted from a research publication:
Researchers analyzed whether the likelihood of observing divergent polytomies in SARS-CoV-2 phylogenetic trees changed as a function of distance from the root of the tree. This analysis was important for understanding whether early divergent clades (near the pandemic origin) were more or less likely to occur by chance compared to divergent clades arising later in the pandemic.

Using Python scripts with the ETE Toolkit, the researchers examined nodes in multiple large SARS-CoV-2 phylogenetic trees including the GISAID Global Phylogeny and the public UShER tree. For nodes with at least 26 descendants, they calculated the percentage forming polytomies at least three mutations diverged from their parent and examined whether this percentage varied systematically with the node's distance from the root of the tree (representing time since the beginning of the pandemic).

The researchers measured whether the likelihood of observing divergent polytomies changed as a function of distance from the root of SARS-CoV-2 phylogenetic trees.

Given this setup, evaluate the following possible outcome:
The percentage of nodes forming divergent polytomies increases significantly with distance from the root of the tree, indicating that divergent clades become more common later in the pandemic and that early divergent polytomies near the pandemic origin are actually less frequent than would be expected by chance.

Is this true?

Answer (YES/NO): NO